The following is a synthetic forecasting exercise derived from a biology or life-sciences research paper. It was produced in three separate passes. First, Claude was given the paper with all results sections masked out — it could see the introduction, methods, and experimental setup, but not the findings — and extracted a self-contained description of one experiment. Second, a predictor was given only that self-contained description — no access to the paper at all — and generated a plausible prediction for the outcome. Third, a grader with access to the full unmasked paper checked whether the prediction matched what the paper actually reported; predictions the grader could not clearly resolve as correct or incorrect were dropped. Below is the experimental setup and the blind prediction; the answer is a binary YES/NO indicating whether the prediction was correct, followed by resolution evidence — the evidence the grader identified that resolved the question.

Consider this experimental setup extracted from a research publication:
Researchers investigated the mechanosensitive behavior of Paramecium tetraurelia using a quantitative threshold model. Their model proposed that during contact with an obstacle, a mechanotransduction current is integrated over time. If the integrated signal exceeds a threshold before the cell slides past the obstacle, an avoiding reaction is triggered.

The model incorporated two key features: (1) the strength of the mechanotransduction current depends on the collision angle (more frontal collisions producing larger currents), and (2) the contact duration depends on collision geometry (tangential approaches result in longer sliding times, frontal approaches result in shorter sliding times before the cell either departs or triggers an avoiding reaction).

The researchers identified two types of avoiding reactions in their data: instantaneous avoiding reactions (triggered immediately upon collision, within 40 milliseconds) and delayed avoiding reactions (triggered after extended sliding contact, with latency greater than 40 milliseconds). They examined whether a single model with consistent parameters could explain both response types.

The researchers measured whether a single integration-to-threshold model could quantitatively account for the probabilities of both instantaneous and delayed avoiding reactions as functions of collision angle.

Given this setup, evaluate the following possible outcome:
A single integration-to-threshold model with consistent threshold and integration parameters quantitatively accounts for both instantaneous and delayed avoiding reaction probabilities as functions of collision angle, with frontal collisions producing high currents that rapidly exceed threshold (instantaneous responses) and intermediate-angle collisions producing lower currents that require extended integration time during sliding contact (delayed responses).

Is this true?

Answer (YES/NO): NO